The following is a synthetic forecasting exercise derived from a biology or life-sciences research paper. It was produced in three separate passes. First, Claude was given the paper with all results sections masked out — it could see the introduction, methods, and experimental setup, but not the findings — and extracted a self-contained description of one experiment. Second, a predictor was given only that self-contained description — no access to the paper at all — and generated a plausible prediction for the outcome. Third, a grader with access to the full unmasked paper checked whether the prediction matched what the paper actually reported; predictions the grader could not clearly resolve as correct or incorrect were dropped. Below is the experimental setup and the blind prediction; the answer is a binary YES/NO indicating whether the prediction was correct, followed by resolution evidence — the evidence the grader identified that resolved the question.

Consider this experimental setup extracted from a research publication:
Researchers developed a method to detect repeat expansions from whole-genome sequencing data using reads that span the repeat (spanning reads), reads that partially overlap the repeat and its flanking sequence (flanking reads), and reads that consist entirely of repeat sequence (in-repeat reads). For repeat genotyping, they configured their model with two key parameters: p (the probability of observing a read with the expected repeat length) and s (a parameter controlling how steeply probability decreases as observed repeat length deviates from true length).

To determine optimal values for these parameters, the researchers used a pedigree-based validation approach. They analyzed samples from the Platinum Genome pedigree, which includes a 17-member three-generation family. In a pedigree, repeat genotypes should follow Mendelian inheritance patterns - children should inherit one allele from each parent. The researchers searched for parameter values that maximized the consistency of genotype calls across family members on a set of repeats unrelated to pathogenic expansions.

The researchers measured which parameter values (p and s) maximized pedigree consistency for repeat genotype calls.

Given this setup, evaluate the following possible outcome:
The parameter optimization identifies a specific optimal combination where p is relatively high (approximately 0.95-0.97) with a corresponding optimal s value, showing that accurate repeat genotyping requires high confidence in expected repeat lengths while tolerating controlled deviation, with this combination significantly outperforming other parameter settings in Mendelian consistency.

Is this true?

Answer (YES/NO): YES